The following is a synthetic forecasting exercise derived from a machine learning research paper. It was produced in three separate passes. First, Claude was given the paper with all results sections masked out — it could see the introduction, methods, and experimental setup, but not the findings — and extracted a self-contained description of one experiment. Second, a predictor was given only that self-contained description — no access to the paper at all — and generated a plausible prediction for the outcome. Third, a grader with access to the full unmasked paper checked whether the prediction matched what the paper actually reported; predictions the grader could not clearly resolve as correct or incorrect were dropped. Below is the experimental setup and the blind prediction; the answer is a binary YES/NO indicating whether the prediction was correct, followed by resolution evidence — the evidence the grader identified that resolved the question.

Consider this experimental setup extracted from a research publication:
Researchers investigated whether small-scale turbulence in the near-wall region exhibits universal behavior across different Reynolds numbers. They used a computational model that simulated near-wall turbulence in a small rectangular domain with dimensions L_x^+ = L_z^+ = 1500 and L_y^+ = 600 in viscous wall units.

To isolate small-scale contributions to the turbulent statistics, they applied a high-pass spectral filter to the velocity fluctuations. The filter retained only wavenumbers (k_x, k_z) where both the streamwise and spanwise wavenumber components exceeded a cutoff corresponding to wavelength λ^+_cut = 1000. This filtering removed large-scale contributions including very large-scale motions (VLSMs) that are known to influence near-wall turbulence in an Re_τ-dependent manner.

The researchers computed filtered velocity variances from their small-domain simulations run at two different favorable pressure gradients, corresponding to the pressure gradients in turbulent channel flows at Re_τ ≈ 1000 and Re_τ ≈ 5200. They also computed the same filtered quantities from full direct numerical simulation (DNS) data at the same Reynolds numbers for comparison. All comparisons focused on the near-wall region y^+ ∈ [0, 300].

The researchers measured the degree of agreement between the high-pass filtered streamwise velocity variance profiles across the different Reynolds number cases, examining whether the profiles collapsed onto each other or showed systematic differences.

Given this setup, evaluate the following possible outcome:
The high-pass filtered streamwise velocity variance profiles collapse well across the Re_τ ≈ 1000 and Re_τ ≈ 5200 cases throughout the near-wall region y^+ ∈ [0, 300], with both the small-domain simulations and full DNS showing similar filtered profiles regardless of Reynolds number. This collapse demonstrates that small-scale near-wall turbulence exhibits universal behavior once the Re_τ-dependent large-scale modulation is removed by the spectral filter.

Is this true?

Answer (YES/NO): YES